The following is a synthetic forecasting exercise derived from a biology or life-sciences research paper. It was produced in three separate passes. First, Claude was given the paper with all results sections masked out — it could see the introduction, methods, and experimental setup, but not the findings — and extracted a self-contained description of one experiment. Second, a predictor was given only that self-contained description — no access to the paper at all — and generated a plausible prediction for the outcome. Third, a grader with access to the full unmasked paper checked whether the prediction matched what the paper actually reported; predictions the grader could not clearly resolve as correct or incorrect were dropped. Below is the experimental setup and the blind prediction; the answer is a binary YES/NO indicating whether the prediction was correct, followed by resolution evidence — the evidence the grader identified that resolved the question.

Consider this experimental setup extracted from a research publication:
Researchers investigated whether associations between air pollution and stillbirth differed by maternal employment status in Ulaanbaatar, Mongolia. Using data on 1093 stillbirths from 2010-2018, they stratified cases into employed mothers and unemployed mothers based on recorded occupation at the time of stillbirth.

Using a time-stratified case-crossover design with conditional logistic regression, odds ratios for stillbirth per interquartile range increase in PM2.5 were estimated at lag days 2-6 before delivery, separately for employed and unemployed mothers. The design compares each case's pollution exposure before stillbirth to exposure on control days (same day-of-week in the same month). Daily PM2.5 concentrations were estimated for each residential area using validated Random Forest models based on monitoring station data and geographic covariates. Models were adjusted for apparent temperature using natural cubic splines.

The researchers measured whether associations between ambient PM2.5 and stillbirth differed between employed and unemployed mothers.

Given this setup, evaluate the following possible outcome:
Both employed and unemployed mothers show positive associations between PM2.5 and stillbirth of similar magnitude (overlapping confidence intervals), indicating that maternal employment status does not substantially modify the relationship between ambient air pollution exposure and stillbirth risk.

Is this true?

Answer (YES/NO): NO